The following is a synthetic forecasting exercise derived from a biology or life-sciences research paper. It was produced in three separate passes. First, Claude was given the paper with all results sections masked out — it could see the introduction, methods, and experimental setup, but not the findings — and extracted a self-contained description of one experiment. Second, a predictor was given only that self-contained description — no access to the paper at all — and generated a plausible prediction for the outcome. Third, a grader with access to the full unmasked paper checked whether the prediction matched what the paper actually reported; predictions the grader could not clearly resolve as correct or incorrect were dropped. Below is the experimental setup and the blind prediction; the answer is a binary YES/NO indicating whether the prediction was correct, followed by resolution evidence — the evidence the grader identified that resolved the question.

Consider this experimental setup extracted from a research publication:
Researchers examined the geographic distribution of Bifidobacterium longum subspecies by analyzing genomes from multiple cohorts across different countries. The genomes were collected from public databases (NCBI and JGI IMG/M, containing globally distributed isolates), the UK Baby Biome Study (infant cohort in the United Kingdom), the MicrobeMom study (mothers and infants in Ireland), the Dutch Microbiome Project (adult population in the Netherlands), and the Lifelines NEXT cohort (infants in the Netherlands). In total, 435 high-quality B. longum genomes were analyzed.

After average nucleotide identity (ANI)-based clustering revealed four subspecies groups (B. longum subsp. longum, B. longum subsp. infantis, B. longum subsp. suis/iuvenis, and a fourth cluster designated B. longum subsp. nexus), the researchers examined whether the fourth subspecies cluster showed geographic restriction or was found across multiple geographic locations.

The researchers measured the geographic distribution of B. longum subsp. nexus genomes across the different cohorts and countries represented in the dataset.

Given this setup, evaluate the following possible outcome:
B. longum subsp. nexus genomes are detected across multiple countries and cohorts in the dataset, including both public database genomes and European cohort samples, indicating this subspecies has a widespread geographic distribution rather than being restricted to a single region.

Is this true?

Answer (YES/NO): YES